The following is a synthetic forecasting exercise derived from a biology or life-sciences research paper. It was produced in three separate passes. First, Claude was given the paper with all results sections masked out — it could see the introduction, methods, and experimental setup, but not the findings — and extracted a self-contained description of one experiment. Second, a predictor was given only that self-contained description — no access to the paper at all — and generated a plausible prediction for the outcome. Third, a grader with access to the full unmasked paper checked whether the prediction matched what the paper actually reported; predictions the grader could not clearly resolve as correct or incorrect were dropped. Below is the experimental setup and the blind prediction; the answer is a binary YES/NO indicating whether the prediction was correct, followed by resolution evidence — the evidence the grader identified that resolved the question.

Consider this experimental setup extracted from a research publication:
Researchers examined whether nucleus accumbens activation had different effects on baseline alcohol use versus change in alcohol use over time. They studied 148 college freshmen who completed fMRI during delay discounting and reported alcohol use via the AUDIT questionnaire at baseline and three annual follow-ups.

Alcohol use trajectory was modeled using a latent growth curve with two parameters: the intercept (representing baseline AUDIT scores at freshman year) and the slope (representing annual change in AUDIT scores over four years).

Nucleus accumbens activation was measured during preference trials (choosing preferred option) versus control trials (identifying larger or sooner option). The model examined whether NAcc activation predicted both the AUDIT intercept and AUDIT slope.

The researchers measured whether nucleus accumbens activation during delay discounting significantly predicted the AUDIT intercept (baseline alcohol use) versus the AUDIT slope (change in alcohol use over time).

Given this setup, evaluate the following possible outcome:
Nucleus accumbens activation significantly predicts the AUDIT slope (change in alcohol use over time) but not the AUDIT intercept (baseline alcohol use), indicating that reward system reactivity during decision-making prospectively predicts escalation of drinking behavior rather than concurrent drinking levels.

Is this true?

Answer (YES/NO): YES